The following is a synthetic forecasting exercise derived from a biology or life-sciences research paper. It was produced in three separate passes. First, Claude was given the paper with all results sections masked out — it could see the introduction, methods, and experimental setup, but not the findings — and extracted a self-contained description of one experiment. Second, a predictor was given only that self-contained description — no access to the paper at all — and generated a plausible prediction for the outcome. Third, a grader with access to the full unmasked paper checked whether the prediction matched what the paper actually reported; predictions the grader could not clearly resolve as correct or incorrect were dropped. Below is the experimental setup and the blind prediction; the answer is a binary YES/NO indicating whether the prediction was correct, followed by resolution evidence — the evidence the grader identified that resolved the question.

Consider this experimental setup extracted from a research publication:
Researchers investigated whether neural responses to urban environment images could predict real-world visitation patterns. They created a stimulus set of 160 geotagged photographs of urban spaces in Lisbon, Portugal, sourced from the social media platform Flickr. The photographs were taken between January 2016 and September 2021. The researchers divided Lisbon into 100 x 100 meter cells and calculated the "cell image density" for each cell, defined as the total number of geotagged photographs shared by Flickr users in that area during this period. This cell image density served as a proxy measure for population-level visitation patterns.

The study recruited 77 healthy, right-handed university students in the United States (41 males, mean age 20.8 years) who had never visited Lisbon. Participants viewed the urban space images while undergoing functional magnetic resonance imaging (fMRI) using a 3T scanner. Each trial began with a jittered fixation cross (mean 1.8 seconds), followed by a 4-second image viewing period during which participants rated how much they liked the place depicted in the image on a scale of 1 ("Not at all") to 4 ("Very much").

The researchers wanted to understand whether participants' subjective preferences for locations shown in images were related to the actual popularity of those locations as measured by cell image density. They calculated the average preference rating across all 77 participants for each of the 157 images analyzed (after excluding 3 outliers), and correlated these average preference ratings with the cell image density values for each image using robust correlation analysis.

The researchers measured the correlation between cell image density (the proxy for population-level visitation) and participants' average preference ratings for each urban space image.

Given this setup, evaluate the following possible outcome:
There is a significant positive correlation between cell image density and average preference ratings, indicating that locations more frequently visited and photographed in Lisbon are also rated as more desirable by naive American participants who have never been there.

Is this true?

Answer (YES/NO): NO